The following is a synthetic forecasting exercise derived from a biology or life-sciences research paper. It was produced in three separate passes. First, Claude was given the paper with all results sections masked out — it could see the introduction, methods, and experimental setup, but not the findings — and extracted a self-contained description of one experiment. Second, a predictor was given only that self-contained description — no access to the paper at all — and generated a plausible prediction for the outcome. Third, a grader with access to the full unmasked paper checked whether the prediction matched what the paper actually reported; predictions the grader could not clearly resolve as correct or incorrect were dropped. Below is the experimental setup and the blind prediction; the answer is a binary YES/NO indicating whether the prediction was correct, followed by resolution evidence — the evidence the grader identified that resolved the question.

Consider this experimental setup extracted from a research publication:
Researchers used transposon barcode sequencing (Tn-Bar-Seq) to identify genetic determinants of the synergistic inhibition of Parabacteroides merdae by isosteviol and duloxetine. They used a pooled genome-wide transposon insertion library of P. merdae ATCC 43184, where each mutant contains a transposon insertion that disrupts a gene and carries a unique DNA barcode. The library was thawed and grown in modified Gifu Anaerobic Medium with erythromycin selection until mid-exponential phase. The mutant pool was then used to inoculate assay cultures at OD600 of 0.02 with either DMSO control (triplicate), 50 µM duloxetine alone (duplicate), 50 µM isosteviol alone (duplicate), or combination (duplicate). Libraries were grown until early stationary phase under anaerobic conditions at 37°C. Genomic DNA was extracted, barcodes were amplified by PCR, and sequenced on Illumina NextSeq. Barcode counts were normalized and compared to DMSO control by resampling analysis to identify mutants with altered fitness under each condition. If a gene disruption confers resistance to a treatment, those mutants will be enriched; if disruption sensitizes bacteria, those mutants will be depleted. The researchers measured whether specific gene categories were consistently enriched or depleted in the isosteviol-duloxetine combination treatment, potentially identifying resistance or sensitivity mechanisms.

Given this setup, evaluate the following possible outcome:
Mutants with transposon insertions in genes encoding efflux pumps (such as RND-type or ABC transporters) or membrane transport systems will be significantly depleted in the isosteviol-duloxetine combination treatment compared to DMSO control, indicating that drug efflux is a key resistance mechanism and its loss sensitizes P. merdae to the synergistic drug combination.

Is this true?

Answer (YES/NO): YES